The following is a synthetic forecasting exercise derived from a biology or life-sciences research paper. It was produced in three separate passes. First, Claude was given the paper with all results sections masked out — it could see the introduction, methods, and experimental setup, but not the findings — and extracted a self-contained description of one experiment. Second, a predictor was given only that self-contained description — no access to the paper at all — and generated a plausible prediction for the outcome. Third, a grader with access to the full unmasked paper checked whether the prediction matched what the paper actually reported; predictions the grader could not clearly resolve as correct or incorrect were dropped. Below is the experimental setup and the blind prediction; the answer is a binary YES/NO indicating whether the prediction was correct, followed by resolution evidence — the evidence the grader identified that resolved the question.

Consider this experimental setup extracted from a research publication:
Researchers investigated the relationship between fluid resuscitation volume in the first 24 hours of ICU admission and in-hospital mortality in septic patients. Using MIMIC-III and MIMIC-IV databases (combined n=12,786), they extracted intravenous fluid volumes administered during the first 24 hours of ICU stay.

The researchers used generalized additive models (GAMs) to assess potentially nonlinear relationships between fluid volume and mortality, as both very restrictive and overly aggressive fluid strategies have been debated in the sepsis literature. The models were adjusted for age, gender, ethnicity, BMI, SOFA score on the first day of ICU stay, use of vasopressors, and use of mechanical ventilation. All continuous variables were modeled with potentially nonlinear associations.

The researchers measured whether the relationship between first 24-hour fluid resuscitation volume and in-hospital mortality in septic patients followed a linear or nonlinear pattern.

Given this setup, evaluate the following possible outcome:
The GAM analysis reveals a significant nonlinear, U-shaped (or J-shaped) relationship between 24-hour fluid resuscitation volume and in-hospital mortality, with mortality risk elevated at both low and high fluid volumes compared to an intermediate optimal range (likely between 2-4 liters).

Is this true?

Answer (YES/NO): NO